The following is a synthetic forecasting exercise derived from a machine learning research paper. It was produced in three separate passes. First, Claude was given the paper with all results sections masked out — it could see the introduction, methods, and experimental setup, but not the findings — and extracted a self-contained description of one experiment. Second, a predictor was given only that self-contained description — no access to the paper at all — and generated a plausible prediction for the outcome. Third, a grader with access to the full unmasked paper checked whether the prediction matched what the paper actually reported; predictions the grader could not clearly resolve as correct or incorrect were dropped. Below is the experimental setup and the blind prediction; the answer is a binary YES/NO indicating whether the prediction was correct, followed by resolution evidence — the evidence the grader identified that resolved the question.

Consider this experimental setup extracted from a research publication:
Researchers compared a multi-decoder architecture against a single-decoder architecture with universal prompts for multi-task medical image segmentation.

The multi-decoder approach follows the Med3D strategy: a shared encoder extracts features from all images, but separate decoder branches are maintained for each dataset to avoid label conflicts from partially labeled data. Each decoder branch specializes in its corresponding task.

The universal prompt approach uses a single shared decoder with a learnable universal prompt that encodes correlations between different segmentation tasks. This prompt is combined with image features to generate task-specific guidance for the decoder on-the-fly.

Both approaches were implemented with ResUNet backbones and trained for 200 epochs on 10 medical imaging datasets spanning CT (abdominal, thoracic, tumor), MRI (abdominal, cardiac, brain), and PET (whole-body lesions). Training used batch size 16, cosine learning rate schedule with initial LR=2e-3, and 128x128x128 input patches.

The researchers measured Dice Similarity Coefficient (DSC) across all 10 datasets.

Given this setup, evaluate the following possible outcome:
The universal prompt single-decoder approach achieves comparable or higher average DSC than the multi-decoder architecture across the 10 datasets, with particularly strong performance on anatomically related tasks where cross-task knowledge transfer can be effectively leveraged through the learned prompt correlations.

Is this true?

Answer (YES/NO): YES